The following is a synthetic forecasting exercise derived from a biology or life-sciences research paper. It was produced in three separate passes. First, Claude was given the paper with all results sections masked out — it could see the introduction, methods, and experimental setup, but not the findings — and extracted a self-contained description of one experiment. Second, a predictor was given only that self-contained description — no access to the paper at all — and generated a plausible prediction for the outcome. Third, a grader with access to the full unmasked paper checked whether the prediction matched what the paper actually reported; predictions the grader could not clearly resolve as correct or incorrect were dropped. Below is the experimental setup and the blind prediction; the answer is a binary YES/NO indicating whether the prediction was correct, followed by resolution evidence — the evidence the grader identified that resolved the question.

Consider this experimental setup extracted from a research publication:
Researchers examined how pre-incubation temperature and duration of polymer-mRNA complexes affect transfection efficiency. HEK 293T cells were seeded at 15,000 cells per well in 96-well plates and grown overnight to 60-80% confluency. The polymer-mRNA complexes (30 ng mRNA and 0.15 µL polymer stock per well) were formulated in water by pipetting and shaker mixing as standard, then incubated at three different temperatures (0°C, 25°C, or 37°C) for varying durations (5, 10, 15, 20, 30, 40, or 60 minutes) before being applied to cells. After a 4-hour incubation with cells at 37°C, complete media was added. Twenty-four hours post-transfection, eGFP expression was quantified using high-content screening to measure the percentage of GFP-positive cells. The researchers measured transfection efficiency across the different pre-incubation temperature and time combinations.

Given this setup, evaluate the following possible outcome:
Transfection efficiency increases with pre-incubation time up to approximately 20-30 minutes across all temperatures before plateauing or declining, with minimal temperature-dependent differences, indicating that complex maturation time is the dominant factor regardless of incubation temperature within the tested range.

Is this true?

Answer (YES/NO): NO